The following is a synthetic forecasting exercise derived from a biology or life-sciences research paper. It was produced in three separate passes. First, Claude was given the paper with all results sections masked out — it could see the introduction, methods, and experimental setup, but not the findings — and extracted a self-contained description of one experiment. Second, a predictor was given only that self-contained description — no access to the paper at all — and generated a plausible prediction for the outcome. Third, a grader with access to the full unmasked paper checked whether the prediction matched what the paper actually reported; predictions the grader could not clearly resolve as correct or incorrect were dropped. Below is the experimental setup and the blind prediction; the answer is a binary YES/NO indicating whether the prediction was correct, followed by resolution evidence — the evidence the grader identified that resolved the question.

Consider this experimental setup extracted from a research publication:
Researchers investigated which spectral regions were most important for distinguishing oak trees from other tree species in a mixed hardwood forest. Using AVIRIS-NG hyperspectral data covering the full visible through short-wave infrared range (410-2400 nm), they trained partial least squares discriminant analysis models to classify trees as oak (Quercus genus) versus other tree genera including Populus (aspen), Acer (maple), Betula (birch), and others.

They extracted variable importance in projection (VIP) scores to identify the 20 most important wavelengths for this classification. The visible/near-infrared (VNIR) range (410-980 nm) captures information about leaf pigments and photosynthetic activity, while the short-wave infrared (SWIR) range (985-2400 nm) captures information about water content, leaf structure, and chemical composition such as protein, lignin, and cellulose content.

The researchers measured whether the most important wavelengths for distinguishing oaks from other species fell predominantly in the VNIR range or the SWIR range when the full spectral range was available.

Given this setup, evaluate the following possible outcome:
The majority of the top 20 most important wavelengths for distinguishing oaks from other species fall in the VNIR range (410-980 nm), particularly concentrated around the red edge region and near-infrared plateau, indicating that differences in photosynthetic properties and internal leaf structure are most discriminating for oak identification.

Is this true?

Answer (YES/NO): NO